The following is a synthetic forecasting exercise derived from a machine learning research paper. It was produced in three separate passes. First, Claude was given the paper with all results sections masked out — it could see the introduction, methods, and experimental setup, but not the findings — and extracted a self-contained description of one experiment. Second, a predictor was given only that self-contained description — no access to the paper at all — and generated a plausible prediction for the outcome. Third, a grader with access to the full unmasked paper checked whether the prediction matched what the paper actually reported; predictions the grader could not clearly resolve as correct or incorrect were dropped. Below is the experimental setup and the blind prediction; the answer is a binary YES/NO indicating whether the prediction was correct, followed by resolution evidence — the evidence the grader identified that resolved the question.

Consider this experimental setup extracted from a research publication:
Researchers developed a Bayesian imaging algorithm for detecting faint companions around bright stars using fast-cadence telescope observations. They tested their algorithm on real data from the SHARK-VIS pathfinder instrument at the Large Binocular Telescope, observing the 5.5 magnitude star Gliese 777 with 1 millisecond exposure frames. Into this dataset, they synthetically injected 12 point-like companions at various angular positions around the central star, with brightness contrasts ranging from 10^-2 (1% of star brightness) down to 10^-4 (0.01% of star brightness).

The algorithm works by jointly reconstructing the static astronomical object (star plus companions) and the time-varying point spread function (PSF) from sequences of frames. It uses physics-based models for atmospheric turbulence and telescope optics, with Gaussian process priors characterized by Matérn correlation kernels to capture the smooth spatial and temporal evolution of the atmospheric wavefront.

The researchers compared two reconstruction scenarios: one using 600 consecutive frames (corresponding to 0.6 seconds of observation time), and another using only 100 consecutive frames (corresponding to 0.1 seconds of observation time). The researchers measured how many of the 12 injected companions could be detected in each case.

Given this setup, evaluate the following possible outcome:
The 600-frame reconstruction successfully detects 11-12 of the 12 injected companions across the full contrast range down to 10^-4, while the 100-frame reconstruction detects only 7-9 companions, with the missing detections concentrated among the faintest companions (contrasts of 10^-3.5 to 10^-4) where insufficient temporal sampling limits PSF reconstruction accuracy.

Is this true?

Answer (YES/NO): NO